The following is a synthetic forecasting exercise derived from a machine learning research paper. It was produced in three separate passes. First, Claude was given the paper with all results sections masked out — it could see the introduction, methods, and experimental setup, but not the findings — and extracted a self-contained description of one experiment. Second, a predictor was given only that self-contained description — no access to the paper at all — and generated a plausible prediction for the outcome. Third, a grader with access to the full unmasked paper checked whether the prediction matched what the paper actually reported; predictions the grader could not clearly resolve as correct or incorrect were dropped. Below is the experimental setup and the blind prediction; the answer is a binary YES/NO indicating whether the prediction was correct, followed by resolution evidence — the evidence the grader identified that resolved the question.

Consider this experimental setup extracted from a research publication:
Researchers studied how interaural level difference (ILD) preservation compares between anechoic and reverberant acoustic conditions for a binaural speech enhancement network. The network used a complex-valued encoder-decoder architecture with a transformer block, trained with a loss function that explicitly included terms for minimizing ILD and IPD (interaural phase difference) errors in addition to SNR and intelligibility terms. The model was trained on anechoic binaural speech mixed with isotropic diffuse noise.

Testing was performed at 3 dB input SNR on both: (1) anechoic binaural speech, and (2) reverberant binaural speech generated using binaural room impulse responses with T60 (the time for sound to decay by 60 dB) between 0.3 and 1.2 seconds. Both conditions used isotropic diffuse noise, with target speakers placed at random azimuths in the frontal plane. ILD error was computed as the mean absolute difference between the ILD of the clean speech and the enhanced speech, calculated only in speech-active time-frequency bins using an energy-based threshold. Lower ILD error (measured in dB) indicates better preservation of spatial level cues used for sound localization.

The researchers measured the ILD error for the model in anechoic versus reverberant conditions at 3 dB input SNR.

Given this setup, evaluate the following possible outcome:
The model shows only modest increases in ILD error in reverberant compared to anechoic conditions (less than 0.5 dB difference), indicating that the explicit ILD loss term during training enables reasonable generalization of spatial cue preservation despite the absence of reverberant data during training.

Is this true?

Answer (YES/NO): YES